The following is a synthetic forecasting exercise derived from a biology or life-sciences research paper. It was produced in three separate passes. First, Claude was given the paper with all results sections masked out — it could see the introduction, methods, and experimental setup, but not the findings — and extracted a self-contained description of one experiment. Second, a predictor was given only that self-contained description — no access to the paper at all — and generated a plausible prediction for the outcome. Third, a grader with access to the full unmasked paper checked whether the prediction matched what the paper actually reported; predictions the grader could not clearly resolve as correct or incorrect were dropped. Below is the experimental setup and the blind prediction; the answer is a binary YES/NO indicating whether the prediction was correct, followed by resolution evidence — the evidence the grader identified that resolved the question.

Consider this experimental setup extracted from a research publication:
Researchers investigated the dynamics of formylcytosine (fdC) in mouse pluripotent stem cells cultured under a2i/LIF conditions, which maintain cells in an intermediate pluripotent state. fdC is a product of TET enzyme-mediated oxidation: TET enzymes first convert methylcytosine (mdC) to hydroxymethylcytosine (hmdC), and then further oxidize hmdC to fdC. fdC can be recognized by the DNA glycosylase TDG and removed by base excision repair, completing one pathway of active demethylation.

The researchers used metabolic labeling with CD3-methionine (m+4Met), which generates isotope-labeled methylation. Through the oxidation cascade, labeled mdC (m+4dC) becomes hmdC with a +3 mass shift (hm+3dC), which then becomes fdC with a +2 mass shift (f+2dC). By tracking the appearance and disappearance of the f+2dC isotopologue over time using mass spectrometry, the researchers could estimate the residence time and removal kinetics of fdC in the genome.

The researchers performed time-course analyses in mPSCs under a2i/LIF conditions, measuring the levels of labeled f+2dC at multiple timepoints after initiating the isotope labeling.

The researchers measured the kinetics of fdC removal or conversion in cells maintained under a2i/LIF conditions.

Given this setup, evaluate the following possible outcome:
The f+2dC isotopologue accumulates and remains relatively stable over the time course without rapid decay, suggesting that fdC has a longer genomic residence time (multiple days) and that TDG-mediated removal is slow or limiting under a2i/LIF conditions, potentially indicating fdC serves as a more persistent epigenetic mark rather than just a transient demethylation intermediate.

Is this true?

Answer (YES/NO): NO